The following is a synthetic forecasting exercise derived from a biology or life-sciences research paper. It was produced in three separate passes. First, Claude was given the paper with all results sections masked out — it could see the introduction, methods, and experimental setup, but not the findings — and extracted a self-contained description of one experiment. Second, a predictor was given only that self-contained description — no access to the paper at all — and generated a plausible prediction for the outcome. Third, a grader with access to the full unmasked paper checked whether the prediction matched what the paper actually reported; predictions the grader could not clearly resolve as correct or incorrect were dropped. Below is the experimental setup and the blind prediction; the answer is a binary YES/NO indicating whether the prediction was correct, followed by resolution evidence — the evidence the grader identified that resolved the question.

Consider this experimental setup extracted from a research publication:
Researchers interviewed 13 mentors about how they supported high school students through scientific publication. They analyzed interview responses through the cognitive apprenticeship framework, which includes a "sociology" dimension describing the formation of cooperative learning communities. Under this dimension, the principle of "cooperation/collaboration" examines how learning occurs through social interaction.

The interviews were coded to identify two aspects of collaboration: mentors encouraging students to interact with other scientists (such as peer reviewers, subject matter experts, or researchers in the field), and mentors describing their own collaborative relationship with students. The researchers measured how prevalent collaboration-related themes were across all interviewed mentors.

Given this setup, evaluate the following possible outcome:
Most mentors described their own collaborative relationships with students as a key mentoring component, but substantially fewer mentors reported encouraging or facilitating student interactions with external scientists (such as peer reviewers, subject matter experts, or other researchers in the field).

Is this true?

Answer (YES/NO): NO